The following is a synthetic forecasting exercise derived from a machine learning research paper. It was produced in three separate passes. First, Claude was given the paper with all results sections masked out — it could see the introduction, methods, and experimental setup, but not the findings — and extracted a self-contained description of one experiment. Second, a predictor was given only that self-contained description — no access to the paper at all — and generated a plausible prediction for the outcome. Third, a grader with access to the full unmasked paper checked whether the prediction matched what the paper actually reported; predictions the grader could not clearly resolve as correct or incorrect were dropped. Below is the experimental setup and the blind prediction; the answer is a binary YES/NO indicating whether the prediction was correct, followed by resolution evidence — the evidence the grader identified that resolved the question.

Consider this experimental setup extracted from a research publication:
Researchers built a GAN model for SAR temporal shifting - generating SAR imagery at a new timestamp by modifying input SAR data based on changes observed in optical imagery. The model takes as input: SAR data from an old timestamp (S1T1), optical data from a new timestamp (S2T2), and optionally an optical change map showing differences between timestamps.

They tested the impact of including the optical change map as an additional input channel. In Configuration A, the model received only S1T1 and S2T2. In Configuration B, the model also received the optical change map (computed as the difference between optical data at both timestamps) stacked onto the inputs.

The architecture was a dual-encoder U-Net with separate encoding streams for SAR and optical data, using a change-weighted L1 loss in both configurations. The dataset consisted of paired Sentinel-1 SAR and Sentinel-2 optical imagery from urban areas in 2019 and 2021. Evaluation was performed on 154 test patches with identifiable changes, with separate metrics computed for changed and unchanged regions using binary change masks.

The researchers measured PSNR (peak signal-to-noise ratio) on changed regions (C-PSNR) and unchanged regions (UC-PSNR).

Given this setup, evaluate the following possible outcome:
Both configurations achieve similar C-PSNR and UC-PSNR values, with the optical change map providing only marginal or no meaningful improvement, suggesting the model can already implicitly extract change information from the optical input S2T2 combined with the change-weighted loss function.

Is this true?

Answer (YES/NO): NO